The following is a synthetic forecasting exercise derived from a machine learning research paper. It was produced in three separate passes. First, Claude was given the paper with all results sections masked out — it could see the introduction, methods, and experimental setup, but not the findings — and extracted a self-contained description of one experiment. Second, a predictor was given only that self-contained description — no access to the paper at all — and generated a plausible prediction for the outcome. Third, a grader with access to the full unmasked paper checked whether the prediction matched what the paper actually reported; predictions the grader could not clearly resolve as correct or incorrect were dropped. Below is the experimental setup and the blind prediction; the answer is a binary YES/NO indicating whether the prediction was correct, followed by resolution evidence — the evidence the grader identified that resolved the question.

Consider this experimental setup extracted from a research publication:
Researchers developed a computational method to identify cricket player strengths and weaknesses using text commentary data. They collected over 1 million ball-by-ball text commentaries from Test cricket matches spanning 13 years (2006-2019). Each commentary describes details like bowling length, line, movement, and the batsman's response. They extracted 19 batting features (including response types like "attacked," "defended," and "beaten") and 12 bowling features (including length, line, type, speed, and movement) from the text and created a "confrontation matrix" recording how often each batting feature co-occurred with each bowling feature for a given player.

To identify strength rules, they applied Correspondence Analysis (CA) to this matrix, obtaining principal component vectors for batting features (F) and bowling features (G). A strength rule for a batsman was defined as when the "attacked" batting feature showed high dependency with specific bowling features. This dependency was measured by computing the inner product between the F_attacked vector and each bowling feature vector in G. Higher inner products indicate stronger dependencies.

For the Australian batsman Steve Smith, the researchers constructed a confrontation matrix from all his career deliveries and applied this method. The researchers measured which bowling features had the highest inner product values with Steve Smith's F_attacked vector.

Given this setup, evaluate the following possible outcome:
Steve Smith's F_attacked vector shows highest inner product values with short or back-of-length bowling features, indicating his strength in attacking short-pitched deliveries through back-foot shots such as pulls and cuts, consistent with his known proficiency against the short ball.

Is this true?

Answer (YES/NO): NO